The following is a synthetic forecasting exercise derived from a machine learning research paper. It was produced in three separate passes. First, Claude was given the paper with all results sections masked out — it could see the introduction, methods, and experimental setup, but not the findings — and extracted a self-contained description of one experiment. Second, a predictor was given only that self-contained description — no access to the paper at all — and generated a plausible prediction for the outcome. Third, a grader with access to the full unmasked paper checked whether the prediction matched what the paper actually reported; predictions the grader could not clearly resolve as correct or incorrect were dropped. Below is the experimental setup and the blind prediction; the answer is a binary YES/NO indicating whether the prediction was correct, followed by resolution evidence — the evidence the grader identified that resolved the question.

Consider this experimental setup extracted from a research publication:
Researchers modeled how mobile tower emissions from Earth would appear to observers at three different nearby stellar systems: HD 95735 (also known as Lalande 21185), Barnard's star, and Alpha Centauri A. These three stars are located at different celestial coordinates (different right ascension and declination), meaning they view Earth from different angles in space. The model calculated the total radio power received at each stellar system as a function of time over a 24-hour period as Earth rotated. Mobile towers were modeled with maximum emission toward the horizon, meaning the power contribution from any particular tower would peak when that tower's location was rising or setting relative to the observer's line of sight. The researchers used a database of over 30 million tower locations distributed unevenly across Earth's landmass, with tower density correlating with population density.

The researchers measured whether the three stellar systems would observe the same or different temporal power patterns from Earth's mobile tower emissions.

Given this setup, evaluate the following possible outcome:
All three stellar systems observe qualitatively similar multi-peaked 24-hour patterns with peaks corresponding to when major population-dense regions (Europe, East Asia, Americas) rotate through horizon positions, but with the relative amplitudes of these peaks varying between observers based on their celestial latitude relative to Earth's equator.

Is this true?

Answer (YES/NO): NO